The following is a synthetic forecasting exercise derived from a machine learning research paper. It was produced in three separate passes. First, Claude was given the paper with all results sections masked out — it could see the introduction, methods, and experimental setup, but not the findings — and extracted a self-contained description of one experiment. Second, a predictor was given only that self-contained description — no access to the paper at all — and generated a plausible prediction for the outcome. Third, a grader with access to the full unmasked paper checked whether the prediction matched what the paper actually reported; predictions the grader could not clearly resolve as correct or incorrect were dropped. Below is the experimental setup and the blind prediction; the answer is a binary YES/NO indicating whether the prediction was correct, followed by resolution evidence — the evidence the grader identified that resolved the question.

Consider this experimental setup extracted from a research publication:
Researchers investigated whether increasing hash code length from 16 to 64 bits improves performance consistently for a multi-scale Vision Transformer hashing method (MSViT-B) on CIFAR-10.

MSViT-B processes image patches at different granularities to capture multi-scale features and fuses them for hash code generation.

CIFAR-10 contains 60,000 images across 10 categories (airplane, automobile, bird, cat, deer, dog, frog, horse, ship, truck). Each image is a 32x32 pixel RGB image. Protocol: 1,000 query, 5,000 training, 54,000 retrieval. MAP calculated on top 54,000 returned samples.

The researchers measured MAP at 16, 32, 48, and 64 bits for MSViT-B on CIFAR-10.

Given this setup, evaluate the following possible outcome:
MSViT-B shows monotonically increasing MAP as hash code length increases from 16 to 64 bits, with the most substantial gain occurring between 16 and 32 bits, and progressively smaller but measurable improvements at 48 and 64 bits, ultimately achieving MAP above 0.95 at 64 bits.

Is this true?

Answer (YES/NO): NO